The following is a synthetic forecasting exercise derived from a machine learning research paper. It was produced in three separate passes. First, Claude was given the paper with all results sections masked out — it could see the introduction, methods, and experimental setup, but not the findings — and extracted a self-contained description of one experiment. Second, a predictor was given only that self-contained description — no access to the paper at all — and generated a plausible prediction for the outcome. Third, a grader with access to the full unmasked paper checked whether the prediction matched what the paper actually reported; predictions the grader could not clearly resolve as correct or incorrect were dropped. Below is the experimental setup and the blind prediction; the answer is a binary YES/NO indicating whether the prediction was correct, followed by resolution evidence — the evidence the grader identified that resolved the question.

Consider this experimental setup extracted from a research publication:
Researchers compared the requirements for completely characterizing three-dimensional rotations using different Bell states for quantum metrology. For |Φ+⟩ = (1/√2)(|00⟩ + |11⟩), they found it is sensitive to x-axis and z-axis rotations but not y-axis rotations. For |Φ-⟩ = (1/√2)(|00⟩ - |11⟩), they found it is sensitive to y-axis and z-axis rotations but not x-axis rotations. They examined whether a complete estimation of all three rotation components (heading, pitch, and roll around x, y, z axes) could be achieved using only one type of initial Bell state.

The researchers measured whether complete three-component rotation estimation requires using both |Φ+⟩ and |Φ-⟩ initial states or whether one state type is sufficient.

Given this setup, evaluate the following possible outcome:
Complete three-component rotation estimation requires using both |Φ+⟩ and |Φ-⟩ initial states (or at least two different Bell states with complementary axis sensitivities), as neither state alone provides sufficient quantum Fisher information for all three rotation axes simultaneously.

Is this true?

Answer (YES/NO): YES